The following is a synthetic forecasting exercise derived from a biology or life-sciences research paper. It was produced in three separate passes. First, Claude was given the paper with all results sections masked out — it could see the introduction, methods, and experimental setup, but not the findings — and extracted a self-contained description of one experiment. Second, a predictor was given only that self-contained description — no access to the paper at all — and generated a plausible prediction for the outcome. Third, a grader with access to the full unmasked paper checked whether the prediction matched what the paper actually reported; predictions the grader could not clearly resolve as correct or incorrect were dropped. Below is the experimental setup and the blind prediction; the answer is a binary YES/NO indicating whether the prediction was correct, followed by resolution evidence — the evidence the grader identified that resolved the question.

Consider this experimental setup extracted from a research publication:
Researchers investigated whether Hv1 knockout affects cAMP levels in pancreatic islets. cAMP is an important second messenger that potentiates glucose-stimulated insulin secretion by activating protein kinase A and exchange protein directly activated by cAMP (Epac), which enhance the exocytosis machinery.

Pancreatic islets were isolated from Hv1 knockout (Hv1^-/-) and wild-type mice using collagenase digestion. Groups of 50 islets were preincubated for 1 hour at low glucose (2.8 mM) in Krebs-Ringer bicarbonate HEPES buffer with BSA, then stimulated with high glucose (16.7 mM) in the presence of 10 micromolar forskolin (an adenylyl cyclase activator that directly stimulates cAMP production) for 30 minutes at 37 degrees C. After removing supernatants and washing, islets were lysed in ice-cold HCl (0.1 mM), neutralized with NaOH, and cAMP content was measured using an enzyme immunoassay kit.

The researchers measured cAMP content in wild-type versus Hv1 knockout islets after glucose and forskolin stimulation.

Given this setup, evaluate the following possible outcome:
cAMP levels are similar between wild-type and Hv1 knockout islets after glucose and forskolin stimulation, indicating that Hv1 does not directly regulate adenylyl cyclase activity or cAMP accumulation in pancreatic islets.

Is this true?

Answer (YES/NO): YES